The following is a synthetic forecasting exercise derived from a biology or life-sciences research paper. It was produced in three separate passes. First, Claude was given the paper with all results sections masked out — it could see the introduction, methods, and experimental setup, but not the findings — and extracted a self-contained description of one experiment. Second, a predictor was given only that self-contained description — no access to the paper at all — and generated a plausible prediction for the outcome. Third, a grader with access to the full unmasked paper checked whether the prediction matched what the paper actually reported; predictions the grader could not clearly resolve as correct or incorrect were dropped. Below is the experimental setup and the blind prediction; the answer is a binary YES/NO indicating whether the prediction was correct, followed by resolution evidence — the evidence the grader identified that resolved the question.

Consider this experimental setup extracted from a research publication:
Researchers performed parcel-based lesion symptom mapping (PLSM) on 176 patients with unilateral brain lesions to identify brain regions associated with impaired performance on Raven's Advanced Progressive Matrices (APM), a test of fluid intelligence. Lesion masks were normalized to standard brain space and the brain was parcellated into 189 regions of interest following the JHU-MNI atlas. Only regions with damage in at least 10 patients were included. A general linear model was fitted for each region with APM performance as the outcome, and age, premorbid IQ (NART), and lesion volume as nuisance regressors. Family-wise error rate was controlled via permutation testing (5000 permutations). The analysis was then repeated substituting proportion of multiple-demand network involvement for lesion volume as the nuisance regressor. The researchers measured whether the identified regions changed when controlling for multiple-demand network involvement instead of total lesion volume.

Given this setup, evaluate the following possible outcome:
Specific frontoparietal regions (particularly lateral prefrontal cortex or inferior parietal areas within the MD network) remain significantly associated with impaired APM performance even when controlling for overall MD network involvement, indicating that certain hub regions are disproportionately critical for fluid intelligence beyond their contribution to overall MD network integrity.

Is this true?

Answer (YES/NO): NO